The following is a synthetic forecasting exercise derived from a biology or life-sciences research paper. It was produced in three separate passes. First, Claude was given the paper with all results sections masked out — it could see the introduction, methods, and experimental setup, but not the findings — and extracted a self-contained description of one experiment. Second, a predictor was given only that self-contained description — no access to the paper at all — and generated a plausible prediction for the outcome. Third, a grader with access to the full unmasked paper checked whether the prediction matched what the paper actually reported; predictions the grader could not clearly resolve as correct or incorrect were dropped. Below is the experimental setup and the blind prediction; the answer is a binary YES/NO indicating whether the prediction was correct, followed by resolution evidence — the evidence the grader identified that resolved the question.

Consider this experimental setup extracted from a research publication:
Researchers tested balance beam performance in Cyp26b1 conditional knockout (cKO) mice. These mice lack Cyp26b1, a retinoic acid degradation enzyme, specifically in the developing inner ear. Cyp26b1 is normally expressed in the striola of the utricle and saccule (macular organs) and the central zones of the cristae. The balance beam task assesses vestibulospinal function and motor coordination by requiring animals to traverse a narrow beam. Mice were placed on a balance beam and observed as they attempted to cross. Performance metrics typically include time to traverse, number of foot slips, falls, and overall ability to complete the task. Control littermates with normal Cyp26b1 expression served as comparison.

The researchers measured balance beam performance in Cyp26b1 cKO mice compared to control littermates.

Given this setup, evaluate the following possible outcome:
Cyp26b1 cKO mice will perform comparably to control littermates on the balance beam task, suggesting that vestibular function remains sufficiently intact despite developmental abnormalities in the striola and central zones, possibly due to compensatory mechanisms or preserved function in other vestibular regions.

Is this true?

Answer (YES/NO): NO